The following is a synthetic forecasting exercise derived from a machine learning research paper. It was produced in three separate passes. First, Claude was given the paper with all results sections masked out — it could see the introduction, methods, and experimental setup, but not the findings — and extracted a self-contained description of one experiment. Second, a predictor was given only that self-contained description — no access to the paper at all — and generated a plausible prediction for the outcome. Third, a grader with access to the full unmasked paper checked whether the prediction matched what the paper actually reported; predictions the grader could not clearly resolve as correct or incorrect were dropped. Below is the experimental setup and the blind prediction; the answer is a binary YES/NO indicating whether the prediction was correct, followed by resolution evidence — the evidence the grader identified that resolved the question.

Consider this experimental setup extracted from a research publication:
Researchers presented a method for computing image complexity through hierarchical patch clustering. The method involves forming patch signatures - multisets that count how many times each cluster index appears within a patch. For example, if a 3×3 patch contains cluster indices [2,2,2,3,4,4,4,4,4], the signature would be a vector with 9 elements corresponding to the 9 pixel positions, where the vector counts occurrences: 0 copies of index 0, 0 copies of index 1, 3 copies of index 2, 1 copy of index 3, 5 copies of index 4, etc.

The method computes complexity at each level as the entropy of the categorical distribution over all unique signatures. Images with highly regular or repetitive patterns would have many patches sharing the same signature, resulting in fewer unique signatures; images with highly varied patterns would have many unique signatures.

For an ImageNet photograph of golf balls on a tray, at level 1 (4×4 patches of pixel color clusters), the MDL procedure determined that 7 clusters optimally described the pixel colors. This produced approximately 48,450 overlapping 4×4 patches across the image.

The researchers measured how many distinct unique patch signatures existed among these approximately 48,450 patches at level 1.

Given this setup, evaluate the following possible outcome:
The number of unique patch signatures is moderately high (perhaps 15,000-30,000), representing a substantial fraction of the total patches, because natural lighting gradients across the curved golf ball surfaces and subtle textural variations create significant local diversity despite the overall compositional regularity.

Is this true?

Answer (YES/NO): NO